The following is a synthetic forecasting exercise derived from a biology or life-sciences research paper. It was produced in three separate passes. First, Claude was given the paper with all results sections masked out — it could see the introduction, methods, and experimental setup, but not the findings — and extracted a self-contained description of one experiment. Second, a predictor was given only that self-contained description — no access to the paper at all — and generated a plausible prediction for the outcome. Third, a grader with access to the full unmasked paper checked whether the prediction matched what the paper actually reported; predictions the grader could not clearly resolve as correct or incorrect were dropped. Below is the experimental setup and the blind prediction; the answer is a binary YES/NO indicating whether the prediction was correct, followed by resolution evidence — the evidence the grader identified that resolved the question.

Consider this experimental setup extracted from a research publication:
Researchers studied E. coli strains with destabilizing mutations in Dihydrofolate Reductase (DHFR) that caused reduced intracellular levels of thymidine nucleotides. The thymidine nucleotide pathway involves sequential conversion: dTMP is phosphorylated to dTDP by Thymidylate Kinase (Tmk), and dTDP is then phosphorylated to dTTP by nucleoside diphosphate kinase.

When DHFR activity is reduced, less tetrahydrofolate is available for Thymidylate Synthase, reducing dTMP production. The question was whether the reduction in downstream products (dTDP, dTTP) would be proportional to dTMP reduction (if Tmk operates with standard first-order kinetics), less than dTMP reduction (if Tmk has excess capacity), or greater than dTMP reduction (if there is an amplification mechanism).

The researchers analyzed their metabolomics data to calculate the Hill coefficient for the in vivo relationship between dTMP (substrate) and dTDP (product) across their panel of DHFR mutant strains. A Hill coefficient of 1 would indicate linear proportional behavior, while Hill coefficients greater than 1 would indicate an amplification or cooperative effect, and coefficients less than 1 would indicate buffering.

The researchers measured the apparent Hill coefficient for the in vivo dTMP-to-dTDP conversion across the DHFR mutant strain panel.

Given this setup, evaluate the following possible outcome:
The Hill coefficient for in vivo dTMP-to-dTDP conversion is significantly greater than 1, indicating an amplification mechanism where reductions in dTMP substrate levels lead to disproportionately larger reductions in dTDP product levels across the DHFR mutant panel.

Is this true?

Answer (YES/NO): YES